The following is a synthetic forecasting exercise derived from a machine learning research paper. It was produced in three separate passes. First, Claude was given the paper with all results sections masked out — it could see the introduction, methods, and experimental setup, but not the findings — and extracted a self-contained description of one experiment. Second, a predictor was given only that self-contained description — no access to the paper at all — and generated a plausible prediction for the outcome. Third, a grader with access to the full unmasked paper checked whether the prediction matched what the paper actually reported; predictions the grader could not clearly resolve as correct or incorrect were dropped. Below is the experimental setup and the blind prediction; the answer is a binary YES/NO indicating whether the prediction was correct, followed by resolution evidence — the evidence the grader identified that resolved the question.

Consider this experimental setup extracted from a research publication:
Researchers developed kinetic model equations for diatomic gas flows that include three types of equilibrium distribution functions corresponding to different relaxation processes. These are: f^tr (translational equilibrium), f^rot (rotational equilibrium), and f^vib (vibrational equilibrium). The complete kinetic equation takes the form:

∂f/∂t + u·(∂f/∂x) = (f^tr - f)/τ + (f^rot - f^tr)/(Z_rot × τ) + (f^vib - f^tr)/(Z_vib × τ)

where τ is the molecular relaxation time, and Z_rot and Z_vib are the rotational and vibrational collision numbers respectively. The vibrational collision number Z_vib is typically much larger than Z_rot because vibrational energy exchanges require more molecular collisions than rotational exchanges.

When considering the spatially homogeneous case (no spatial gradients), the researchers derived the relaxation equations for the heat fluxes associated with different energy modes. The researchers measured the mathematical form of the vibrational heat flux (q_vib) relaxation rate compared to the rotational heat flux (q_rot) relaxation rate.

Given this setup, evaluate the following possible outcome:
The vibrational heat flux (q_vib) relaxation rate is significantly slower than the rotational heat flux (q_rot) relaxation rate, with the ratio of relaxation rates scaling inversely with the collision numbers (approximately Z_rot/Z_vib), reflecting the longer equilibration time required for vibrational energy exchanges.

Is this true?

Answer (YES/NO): NO